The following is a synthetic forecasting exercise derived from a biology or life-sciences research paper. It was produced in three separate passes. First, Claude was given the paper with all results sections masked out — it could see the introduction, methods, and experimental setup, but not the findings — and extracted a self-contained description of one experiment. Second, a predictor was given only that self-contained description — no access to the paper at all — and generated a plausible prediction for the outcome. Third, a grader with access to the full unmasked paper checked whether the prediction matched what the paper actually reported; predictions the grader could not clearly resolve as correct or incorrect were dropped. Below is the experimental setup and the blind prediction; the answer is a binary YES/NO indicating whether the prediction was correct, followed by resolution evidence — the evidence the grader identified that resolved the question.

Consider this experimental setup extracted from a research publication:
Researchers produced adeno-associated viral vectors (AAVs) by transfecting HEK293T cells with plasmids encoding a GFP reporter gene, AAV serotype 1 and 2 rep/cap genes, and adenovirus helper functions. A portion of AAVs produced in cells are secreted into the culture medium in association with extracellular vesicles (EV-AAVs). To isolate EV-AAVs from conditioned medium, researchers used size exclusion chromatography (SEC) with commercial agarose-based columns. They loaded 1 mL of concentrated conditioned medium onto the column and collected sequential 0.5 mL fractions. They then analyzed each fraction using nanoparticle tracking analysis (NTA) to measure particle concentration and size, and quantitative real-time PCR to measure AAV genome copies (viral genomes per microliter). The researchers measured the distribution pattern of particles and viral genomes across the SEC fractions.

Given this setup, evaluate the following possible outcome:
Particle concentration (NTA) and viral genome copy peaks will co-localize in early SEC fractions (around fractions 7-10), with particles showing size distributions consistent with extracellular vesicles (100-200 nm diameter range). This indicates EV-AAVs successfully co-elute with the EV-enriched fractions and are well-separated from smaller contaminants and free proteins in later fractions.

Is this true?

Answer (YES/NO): NO